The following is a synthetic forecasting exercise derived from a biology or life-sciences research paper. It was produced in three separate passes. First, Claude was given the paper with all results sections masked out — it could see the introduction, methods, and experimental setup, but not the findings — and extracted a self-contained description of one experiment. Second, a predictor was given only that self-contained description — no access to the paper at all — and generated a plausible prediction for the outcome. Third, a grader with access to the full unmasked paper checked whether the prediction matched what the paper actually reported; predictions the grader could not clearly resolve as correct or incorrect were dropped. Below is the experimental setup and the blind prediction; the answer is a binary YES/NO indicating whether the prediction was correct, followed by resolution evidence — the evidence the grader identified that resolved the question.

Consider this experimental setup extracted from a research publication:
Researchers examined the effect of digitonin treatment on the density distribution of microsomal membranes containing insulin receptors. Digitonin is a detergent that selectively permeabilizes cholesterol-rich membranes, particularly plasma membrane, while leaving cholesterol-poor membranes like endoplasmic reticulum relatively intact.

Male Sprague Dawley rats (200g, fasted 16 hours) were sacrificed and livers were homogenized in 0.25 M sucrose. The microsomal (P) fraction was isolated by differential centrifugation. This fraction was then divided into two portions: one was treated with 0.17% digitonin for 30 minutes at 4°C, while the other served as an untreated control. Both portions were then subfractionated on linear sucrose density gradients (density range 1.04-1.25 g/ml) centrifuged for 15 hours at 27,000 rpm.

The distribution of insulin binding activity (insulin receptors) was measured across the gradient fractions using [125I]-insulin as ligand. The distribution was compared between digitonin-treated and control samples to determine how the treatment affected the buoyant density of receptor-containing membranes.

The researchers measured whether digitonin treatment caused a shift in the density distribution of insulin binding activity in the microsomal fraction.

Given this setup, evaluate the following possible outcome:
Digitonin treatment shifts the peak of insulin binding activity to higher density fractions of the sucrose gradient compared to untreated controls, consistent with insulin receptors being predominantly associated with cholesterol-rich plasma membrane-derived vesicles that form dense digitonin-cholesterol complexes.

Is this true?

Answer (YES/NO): YES